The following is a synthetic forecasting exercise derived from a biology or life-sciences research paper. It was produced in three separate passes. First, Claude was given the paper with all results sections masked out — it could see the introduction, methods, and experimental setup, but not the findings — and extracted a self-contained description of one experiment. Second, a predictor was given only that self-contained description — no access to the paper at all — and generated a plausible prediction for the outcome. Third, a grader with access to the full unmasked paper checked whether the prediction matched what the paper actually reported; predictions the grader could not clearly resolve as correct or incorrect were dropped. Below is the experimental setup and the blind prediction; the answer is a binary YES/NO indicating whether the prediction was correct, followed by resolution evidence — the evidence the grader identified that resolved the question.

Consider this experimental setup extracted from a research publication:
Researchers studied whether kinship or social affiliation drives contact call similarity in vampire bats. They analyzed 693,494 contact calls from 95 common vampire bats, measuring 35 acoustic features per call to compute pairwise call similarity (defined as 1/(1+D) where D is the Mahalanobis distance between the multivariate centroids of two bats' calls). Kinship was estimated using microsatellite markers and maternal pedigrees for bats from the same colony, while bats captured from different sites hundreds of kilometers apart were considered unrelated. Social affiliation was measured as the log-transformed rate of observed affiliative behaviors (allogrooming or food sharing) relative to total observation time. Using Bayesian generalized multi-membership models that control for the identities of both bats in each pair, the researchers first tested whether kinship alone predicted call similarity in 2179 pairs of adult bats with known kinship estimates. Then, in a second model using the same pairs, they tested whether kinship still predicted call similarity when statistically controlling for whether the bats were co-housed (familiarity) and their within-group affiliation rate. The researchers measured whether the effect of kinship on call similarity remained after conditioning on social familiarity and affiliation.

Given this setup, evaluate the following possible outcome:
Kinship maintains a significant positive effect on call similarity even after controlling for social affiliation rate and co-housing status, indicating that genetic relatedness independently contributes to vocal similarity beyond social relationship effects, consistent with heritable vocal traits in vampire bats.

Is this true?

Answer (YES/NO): NO